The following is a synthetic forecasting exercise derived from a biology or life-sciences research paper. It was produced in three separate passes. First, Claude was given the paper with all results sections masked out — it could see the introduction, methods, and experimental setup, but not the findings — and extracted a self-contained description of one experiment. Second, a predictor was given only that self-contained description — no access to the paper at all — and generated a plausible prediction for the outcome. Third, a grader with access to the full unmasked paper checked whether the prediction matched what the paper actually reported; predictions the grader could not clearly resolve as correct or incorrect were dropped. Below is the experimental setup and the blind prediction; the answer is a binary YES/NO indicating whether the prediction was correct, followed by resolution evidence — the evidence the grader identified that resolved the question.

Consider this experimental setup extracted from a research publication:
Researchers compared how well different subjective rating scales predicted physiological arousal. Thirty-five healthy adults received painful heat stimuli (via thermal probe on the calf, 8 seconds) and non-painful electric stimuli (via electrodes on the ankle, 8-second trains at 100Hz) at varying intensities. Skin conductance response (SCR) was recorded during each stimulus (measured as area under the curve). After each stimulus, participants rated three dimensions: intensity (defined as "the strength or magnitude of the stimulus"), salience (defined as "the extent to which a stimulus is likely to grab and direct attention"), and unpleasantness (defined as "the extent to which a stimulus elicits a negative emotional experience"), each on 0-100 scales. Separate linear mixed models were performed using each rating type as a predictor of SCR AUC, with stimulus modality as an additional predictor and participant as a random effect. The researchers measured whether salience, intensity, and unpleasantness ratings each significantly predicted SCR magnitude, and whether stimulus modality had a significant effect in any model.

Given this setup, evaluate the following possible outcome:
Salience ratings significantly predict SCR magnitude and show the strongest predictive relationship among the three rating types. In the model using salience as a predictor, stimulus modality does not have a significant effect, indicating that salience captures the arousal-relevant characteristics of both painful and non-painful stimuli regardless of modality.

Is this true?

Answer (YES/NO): NO